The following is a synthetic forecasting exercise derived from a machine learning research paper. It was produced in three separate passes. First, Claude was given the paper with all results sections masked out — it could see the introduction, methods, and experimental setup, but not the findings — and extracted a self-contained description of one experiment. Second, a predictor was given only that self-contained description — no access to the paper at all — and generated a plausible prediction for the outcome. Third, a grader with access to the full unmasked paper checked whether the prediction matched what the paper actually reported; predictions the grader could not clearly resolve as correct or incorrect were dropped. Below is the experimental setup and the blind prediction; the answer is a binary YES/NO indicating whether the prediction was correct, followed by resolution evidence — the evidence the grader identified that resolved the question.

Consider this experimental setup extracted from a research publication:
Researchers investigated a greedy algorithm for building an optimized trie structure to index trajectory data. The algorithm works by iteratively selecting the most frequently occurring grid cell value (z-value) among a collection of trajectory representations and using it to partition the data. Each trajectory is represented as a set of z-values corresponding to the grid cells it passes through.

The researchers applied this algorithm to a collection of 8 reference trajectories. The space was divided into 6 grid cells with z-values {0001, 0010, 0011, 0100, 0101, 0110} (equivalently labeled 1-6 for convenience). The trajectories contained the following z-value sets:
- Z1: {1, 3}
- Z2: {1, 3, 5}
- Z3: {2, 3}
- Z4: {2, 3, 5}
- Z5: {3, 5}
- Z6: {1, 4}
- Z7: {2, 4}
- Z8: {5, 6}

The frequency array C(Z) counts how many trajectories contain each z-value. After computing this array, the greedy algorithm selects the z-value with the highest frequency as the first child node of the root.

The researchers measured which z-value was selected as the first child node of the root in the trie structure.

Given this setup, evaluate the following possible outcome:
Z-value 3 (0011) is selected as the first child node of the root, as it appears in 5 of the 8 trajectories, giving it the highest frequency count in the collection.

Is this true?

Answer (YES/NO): YES